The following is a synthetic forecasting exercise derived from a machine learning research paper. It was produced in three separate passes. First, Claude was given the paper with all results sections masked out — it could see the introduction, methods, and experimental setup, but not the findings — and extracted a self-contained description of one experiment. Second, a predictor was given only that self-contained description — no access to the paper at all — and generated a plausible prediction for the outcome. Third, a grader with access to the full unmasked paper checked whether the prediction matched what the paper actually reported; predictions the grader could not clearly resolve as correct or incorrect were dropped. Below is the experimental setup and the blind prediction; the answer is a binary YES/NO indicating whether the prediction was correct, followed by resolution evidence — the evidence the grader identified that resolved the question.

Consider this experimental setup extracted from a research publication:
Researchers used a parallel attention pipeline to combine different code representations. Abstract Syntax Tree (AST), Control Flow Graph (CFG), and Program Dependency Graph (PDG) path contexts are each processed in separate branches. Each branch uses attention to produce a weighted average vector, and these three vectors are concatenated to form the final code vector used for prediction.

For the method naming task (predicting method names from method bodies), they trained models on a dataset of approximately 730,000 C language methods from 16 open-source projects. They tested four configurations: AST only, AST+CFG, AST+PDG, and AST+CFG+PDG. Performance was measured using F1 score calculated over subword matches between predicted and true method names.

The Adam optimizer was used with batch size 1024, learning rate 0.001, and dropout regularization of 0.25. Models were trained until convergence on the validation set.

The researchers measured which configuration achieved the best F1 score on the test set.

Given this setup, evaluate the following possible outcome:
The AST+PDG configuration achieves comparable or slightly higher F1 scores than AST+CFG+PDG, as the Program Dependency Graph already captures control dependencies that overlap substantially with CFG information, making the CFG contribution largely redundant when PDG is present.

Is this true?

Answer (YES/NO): NO